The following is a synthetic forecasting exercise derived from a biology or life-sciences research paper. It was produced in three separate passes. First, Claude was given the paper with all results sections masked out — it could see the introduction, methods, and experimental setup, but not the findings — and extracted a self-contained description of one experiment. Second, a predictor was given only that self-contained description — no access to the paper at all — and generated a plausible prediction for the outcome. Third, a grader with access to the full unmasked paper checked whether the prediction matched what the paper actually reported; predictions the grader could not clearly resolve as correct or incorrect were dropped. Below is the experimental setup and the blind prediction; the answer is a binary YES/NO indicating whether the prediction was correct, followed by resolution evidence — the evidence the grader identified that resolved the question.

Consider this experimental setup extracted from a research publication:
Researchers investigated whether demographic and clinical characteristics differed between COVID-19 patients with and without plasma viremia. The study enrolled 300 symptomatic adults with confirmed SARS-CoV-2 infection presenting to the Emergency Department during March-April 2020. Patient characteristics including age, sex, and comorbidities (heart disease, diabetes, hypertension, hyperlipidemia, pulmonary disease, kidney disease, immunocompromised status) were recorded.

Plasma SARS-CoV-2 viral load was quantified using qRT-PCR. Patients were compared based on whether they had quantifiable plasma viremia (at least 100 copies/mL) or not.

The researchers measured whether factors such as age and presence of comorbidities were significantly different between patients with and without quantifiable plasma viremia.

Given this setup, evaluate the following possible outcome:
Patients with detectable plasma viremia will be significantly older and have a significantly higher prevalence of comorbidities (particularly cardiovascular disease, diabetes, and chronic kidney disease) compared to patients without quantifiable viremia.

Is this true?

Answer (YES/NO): NO